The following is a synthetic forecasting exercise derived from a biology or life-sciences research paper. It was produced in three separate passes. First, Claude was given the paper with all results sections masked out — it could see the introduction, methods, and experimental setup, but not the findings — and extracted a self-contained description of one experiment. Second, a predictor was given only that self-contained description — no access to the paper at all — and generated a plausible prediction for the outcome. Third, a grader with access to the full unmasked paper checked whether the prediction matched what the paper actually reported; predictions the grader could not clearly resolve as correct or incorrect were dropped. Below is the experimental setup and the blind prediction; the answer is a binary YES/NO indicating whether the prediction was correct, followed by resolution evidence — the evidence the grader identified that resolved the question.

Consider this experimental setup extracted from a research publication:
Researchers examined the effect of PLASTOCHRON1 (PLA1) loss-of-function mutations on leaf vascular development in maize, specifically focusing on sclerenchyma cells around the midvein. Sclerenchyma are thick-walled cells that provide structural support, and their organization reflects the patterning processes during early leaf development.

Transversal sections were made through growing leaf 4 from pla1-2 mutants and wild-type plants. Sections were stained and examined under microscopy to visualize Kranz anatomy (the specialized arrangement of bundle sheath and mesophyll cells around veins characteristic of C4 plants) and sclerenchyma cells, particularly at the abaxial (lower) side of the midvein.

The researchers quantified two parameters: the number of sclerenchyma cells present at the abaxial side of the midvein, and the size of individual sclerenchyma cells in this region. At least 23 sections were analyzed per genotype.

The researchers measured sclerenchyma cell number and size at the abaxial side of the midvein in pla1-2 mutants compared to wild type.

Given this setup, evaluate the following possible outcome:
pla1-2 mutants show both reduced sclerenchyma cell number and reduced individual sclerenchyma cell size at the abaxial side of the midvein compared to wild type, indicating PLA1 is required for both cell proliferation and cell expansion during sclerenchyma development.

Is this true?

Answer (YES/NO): YES